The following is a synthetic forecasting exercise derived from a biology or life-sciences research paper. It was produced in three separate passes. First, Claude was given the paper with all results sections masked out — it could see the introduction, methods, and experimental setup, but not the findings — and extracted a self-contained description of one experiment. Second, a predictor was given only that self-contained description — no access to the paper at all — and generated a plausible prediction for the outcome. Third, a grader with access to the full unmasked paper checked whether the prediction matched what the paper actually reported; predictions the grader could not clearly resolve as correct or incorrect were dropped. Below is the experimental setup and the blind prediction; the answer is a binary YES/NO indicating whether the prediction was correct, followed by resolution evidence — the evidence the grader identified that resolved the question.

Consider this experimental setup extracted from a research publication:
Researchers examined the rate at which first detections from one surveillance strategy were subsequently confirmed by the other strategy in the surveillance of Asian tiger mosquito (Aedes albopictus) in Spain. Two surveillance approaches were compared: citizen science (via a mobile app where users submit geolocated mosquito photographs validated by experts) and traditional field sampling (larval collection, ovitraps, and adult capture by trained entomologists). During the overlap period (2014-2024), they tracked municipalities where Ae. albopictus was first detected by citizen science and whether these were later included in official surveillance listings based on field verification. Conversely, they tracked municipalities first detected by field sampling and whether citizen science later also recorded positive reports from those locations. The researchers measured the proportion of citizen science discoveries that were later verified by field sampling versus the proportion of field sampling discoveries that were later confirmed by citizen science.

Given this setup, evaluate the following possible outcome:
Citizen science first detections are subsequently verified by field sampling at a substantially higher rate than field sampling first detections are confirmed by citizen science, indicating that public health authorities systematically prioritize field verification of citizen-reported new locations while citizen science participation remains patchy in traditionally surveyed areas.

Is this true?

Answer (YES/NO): YES